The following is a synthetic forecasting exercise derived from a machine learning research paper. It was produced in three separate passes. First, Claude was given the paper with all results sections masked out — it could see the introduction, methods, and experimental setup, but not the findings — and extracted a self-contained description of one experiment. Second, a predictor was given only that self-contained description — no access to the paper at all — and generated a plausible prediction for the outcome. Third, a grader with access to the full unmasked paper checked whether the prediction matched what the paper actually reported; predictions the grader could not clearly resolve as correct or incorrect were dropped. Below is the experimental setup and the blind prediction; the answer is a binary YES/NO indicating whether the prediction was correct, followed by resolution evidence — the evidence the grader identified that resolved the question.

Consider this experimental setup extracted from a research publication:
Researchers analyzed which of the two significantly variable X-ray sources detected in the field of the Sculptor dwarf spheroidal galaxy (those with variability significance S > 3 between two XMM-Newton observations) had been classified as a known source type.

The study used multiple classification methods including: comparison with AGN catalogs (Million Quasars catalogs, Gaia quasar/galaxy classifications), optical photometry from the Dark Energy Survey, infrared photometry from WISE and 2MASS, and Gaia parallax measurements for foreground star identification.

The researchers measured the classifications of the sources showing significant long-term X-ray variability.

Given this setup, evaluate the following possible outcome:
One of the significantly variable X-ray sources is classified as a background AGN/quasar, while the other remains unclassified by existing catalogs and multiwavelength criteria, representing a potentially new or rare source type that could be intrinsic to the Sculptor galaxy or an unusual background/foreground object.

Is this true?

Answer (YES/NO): YES